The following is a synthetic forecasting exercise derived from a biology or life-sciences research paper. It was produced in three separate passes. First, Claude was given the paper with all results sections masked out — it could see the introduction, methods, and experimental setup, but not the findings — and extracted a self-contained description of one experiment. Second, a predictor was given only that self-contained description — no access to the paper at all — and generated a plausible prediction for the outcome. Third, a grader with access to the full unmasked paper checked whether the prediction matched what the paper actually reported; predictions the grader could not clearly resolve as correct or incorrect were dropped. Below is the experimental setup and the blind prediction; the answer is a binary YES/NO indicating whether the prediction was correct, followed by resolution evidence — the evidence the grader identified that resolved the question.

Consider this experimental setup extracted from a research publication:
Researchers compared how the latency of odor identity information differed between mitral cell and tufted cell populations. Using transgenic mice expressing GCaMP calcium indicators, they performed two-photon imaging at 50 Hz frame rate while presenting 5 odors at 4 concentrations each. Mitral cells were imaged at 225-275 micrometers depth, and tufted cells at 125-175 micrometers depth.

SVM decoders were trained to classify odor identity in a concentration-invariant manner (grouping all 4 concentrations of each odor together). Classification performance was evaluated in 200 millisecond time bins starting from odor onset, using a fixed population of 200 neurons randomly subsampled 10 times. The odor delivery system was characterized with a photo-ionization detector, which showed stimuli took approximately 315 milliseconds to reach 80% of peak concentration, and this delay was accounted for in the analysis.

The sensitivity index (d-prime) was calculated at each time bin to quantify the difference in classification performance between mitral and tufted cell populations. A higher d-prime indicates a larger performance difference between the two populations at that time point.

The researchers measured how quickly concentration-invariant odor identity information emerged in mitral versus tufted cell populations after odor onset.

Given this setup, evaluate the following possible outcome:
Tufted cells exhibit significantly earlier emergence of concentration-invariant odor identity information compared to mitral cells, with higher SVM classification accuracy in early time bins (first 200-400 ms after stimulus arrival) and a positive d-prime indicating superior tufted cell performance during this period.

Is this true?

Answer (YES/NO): YES